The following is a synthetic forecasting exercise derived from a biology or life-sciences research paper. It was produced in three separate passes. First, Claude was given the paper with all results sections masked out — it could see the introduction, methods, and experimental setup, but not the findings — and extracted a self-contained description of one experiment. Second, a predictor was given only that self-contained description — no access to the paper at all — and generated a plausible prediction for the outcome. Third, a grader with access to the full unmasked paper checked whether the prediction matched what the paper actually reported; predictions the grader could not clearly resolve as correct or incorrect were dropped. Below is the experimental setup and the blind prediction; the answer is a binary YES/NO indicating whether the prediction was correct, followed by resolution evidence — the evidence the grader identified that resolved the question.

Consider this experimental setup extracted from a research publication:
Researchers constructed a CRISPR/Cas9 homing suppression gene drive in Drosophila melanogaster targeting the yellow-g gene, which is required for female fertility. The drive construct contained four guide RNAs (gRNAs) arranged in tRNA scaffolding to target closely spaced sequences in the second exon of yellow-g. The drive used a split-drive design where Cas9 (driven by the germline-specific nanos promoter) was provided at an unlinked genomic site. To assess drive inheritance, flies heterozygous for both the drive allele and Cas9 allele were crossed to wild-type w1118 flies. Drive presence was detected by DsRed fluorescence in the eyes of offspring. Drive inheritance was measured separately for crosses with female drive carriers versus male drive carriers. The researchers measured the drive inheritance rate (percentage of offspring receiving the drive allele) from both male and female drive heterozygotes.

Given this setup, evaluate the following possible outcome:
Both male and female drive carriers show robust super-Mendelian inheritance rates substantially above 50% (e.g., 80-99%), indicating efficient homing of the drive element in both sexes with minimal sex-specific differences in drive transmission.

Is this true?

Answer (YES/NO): YES